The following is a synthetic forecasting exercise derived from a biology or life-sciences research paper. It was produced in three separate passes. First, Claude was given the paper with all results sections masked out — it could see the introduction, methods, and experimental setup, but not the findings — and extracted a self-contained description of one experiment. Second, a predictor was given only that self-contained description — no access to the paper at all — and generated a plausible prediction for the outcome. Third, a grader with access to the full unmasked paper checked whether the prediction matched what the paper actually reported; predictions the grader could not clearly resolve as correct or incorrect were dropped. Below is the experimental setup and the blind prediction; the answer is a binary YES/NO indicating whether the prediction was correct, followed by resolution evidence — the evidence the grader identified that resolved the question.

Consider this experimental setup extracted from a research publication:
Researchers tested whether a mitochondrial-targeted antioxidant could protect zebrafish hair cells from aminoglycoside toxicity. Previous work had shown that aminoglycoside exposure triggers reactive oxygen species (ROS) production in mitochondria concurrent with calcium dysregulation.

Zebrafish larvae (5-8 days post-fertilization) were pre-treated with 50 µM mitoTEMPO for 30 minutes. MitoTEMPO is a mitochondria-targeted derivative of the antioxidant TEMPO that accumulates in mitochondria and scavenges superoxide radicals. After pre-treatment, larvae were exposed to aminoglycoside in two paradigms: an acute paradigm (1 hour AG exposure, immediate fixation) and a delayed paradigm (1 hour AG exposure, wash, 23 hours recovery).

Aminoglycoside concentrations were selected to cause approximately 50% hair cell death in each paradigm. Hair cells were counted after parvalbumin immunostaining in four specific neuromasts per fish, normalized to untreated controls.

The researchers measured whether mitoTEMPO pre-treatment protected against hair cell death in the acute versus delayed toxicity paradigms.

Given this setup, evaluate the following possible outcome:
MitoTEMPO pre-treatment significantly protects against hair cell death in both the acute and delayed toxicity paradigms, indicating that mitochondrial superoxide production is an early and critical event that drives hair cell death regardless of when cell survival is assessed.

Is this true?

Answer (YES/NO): NO